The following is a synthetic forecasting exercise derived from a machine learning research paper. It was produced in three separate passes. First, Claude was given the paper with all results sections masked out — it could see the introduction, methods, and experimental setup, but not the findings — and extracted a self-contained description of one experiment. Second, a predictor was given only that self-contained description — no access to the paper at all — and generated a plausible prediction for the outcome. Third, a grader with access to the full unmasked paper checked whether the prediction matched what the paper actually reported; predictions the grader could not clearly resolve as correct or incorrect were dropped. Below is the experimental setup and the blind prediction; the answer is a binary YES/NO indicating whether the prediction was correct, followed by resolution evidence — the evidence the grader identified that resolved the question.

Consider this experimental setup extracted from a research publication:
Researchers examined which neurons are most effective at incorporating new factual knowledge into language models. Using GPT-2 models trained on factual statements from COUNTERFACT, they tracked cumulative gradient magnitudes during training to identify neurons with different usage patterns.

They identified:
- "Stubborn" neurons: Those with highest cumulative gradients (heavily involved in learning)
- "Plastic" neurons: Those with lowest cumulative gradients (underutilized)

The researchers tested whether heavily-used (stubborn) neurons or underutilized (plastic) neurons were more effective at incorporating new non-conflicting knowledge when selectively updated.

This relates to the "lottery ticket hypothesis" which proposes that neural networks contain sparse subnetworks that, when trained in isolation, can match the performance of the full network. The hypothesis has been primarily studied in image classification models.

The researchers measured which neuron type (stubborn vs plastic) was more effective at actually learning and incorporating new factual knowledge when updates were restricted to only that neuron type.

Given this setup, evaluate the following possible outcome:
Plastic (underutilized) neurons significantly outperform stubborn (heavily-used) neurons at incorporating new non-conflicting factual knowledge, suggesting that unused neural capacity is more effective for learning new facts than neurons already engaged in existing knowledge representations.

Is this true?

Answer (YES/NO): NO